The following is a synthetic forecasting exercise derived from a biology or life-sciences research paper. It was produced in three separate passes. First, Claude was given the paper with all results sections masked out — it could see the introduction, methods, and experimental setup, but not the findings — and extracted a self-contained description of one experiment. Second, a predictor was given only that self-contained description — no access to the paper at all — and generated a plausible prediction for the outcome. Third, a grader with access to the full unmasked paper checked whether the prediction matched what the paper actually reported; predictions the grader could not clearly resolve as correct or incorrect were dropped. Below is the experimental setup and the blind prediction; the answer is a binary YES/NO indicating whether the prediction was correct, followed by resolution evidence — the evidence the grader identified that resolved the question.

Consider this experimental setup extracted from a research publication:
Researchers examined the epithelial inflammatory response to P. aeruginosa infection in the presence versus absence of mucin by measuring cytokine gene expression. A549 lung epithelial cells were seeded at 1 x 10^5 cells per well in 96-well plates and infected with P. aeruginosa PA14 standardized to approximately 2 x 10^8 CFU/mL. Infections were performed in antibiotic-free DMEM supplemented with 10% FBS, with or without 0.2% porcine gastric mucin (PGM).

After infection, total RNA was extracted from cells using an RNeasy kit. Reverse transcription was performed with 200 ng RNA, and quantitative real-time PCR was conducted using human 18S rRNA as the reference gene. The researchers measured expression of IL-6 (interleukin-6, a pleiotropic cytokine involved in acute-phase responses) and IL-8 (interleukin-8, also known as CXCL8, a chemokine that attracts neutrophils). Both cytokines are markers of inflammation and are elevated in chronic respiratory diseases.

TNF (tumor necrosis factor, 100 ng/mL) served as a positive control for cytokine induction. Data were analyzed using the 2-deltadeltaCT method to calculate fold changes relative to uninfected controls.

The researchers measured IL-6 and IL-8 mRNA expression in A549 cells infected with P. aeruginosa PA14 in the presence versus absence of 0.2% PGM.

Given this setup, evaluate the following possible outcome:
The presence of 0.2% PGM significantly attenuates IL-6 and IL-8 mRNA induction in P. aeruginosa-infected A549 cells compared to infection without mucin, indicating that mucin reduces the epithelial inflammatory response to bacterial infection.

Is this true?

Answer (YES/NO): NO